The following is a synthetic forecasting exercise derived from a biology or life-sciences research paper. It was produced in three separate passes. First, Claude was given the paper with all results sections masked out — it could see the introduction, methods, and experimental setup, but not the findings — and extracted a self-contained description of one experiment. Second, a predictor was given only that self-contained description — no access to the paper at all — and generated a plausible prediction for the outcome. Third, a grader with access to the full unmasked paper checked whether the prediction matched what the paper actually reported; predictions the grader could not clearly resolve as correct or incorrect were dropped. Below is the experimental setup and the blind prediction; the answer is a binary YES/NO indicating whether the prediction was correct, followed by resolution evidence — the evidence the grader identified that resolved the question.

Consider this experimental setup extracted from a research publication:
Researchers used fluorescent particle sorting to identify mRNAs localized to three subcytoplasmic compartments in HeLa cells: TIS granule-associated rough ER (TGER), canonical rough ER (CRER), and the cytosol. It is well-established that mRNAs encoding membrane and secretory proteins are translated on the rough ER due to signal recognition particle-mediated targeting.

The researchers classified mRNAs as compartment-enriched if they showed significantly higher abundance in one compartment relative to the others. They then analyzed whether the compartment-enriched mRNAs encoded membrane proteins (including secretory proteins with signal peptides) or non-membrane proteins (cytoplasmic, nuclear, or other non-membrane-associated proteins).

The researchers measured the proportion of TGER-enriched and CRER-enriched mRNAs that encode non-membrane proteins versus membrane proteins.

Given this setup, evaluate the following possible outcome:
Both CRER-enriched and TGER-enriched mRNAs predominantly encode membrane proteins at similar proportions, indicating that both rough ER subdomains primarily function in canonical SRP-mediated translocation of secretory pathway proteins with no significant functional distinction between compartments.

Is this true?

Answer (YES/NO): NO